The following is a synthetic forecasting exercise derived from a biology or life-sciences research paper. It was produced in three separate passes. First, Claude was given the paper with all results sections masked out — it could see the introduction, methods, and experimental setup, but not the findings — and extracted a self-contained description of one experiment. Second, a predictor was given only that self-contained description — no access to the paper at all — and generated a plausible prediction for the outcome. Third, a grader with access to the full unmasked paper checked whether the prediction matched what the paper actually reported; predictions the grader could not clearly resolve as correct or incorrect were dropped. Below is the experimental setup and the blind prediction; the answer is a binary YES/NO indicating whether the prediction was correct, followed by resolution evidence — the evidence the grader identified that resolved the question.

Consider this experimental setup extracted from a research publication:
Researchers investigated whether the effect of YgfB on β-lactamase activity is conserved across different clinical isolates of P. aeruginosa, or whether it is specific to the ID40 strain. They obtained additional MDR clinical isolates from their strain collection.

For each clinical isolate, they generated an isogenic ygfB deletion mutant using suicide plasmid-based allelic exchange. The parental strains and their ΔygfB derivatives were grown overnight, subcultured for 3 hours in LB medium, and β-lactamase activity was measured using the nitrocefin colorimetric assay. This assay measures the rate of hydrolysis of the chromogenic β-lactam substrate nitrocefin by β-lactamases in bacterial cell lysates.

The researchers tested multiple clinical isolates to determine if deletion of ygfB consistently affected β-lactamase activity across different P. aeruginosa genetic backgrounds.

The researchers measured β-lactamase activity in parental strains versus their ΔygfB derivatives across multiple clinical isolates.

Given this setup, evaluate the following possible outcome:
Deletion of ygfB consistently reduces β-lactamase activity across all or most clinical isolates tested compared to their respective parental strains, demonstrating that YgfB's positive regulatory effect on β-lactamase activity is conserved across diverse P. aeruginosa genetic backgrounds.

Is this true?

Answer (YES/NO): YES